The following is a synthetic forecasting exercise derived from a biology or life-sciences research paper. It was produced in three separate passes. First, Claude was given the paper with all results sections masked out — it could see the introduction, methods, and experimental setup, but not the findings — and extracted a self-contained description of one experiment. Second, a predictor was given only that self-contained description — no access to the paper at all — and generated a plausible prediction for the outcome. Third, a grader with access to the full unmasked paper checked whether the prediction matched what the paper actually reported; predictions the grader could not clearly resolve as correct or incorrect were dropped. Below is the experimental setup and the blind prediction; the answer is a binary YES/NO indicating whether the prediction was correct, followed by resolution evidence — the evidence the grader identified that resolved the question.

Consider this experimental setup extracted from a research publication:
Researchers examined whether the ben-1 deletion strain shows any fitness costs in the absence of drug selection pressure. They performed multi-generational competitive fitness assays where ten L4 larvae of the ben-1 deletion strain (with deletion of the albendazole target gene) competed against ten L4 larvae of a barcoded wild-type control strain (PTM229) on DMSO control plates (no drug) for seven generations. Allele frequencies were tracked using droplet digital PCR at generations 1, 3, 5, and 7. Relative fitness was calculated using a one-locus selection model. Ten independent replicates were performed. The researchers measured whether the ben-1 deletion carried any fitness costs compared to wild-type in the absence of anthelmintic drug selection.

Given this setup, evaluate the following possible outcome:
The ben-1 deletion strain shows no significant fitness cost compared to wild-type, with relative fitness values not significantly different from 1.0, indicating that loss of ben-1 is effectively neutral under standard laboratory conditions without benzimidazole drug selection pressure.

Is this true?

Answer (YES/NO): YES